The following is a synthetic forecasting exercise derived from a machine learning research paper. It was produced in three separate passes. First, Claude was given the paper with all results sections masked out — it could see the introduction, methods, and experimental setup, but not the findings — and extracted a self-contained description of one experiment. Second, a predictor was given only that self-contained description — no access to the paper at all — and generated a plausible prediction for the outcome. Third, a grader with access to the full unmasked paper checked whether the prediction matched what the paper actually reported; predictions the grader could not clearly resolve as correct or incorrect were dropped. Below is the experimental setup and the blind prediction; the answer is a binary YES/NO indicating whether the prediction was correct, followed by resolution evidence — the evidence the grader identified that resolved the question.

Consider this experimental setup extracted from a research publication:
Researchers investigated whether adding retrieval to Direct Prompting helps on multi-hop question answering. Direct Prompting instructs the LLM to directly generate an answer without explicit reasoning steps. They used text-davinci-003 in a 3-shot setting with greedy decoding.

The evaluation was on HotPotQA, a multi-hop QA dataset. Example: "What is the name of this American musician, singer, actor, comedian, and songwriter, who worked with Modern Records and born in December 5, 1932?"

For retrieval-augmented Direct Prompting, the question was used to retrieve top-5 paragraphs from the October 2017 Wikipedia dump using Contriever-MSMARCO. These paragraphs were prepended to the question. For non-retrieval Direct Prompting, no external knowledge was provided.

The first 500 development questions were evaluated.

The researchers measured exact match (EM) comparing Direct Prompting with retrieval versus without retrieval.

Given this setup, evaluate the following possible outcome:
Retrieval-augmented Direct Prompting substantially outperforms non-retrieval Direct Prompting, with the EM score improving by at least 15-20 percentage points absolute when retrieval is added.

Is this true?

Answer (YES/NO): NO